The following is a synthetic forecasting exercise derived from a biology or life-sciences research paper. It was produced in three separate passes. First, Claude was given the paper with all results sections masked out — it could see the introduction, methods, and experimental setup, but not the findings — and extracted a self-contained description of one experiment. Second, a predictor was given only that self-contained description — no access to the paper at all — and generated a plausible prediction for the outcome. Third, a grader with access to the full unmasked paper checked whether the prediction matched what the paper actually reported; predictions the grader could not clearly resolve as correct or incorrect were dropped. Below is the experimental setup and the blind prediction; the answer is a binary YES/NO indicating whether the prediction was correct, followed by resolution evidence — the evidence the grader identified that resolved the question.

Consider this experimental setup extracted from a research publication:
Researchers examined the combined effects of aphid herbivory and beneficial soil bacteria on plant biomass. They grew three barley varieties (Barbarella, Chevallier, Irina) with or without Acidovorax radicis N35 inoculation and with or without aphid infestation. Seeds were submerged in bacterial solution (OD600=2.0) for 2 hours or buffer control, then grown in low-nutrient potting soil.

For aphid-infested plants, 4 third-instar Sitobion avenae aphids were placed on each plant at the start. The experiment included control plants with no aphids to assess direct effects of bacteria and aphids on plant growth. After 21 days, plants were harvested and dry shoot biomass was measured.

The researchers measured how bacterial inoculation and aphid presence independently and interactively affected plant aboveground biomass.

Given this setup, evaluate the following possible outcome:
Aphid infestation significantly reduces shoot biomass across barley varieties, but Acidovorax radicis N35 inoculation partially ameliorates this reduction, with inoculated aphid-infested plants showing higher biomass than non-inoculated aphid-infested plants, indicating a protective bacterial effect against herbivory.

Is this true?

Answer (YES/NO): NO